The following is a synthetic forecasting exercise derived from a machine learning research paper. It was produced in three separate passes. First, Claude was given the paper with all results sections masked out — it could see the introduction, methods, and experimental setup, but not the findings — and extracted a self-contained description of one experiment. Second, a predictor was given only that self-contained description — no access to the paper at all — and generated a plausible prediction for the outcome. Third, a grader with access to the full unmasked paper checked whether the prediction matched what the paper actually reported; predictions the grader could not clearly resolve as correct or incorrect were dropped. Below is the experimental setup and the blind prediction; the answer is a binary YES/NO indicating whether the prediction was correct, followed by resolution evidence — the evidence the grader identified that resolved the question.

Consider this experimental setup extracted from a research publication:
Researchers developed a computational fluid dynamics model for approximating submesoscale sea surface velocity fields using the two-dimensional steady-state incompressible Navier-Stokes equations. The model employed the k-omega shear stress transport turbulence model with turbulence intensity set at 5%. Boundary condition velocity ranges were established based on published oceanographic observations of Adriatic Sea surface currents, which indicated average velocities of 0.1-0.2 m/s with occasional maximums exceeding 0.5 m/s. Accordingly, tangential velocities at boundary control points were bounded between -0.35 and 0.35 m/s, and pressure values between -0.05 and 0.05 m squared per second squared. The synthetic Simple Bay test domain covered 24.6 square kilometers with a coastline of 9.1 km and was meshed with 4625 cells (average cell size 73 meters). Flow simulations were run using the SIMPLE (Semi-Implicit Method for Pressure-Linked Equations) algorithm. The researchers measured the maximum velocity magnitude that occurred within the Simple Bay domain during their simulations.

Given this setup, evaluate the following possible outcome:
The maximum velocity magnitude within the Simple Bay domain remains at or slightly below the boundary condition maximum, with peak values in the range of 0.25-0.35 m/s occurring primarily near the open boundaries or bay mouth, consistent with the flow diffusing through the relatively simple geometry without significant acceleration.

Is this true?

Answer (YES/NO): NO